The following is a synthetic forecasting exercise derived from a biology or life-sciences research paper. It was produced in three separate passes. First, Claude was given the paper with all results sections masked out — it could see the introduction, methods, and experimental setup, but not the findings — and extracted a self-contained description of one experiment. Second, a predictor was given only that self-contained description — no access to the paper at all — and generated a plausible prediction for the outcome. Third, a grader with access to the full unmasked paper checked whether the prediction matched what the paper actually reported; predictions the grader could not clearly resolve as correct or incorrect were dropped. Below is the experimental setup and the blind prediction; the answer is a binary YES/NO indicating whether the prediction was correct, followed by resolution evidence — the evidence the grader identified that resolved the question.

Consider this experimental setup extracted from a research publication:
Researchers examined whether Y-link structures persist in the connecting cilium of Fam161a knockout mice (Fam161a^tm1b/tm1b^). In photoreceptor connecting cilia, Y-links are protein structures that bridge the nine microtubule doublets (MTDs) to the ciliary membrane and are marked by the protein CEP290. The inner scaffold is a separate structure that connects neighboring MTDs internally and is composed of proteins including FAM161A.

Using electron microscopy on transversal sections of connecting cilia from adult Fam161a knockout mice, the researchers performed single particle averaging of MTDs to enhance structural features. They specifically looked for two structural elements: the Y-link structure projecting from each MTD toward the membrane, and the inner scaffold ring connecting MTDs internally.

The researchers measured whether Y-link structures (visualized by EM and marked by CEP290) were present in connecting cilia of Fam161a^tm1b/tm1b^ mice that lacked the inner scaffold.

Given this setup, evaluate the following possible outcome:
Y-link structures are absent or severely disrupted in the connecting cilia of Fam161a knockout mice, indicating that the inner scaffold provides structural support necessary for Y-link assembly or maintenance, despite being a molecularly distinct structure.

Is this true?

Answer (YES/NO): NO